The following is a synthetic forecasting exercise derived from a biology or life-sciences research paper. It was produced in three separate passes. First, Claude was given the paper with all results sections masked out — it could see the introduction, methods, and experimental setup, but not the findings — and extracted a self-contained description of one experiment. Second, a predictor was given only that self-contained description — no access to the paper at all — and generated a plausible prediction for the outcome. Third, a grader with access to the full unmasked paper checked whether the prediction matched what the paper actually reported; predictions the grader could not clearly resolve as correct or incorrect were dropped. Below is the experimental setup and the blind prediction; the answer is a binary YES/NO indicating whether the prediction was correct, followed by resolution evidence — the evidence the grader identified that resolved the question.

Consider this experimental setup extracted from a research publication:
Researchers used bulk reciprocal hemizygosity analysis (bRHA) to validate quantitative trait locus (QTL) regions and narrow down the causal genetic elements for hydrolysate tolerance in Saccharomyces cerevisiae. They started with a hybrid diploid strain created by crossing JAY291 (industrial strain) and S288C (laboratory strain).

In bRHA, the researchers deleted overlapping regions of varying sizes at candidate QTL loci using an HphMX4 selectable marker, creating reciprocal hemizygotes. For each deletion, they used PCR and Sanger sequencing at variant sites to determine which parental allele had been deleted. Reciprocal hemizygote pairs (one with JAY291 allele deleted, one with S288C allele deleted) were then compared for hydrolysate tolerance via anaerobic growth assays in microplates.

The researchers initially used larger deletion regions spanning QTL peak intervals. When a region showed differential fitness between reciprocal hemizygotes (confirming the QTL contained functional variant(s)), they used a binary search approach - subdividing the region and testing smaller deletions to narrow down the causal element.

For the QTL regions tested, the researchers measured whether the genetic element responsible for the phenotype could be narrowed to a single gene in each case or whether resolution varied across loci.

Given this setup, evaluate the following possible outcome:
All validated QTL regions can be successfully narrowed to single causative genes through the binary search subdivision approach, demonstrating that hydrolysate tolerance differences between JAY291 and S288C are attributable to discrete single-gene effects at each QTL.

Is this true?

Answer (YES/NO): NO